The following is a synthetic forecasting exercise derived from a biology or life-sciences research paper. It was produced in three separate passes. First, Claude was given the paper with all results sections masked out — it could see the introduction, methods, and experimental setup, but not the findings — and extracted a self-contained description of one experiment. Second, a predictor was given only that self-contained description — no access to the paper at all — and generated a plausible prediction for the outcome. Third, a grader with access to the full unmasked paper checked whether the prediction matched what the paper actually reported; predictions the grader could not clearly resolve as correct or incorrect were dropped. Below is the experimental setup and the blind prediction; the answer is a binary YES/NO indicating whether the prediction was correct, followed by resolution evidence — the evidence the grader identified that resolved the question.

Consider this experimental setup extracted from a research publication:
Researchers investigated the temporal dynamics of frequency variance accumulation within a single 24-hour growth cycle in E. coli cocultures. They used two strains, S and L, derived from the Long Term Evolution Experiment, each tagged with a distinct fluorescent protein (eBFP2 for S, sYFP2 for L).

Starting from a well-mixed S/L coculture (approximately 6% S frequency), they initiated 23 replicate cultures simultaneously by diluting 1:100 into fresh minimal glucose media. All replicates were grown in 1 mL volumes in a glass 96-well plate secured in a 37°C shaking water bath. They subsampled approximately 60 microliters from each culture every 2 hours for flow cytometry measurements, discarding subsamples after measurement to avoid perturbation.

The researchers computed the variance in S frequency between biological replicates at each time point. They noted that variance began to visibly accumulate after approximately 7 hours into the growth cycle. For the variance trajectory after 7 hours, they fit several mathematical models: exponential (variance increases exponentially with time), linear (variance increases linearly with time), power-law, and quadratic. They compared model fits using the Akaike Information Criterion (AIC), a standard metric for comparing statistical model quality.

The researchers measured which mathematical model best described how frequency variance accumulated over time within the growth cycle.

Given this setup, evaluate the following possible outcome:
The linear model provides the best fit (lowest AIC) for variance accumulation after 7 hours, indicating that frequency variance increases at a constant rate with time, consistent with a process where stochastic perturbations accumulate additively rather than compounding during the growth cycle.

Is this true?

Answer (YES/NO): NO